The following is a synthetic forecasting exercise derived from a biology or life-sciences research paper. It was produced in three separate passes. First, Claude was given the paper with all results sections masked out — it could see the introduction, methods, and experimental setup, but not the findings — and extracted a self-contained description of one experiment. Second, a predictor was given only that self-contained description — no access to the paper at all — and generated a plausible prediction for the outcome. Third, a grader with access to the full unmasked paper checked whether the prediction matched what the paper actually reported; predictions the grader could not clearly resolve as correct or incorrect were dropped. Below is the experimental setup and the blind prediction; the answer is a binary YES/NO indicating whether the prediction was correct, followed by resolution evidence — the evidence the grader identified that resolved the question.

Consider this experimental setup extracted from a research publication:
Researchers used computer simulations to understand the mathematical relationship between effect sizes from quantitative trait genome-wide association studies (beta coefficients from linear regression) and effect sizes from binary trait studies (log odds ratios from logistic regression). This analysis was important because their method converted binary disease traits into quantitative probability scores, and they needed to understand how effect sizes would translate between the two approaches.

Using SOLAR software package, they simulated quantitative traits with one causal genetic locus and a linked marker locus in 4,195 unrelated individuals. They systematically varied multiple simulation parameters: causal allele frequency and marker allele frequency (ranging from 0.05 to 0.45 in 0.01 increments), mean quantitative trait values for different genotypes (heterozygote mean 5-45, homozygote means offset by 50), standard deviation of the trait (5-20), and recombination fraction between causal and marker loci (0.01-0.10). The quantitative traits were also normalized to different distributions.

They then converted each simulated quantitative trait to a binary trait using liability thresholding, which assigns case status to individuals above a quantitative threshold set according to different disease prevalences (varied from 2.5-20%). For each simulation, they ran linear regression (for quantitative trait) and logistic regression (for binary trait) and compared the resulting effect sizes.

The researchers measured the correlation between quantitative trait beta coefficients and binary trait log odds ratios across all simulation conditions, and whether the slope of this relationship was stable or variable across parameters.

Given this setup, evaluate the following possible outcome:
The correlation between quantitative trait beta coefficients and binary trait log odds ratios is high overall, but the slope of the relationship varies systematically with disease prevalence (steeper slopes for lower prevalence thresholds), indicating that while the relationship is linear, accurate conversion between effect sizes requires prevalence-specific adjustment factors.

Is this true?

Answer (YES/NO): NO